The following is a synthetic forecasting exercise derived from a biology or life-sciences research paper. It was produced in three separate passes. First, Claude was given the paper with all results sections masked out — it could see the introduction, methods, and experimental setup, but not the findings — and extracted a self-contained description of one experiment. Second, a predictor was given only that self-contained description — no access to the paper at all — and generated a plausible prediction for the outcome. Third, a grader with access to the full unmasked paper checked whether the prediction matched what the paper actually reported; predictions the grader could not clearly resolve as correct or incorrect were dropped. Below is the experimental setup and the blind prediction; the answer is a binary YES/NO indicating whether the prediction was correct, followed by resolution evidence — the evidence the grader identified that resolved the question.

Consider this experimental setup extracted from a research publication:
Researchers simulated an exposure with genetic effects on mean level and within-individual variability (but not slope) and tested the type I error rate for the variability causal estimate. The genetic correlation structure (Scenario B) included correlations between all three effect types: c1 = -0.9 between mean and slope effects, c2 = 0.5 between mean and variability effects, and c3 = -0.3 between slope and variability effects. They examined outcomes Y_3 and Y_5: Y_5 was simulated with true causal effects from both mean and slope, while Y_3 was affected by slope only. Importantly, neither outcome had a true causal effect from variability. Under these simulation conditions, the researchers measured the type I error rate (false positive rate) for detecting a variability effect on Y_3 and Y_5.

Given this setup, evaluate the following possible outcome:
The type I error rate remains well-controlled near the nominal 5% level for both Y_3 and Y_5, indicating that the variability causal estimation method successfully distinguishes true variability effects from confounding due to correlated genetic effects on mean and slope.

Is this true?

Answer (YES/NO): NO